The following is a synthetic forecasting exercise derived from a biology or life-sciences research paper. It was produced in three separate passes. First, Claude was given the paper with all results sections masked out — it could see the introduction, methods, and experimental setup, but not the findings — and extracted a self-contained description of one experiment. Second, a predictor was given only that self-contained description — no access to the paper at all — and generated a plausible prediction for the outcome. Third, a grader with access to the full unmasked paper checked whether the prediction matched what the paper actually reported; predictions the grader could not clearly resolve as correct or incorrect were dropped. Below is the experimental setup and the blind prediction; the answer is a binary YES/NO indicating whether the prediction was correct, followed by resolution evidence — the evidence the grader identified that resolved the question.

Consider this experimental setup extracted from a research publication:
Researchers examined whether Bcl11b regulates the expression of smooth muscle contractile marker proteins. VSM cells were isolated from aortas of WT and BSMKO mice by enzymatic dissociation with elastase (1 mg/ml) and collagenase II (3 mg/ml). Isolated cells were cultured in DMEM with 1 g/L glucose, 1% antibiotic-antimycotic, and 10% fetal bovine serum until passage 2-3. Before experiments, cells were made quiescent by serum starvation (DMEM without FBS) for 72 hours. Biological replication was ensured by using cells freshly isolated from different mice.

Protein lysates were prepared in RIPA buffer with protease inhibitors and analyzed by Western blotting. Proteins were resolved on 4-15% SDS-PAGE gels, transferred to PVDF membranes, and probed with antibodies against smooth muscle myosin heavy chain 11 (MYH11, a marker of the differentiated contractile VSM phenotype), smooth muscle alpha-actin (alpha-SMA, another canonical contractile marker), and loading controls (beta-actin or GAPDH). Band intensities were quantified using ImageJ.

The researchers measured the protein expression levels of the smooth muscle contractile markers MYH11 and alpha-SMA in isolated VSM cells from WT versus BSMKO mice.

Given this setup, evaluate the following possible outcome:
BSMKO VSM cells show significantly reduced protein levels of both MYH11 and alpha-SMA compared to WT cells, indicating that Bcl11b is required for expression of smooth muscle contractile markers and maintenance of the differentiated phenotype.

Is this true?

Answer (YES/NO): YES